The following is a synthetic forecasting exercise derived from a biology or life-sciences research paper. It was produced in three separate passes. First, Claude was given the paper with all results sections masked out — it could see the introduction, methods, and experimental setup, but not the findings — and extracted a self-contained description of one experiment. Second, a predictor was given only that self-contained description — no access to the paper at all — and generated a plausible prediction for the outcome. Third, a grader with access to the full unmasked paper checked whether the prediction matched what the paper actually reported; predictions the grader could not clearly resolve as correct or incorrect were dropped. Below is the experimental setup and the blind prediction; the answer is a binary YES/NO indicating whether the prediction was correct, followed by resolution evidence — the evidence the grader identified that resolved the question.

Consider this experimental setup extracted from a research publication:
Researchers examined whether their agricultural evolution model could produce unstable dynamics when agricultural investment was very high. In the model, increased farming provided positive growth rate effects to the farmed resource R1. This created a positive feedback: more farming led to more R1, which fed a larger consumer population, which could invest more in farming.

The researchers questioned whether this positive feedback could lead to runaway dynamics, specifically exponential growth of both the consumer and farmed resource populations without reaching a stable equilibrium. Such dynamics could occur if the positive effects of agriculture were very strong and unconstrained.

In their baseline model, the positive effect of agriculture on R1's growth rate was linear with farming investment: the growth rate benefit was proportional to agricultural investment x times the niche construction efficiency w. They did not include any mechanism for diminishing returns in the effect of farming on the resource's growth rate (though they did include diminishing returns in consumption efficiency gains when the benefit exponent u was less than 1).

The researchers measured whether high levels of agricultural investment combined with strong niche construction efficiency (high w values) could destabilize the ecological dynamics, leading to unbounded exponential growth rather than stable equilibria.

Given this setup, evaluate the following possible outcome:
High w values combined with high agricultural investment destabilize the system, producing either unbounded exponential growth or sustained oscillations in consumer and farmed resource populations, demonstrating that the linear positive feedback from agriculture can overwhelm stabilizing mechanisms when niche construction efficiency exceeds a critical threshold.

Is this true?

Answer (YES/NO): YES